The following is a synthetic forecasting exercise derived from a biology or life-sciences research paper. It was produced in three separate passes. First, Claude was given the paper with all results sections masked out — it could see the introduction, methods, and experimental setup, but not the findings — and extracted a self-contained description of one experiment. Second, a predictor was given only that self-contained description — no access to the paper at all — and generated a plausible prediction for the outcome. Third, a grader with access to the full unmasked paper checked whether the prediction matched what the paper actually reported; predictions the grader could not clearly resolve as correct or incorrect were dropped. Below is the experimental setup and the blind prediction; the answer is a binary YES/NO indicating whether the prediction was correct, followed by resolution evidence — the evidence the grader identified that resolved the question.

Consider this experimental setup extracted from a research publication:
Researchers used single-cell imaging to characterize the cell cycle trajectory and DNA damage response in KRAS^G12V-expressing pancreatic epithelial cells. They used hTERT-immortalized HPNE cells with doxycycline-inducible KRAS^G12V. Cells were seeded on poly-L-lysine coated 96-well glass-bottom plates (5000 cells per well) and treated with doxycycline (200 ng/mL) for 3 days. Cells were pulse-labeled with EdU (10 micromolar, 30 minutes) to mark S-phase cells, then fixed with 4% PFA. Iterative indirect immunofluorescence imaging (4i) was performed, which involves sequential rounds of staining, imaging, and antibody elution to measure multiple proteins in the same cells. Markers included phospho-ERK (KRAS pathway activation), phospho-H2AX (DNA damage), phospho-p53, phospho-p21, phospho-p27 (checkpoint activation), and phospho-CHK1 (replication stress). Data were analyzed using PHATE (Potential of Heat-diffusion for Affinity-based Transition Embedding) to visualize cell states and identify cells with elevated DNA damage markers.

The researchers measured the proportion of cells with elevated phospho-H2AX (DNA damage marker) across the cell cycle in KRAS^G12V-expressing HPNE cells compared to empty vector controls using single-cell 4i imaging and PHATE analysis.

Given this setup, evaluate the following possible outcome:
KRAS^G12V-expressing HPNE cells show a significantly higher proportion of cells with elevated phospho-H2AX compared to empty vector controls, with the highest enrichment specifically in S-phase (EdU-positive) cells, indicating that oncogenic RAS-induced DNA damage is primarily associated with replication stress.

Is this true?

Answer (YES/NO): NO